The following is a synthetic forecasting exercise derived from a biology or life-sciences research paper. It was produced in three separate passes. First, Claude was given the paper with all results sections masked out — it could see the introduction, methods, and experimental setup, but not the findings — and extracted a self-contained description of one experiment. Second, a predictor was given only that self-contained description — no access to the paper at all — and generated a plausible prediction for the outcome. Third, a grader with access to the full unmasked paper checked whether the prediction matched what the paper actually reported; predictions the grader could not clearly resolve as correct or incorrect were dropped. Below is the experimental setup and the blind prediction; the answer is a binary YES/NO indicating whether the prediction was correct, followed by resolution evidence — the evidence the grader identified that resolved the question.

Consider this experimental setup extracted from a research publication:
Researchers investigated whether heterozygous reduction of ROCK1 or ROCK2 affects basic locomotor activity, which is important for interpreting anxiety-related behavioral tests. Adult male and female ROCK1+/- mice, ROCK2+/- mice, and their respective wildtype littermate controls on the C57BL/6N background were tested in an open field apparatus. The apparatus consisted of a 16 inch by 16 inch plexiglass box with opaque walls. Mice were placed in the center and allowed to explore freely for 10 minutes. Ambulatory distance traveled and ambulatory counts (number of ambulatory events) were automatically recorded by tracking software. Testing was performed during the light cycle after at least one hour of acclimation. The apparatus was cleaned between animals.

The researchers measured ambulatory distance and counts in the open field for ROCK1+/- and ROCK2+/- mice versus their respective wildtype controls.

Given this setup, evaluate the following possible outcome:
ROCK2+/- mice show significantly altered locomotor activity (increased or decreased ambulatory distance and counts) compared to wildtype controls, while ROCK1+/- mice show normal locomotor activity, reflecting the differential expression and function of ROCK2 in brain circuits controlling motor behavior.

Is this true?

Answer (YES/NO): NO